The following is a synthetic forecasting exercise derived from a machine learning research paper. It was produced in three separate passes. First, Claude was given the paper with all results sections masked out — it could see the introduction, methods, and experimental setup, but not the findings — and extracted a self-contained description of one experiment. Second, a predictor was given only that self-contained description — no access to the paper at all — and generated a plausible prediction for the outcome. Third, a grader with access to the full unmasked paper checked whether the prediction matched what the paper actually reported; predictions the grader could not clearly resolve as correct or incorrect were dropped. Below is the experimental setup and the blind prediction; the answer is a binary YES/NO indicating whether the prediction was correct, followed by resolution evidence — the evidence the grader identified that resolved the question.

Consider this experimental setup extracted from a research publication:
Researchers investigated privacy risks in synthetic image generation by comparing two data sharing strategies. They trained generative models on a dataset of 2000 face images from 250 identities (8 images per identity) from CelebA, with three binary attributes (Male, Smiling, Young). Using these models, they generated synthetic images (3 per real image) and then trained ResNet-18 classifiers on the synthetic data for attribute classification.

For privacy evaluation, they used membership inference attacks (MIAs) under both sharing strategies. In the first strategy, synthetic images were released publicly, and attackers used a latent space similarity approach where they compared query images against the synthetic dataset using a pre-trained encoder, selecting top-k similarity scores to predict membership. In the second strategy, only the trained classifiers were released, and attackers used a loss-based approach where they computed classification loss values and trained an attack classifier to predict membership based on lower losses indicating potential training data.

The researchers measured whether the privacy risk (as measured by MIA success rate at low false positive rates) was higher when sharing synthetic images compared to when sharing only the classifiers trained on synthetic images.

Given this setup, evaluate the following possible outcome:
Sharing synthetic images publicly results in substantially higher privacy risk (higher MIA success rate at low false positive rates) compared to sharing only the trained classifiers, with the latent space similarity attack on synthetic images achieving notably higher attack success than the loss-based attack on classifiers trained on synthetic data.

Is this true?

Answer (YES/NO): YES